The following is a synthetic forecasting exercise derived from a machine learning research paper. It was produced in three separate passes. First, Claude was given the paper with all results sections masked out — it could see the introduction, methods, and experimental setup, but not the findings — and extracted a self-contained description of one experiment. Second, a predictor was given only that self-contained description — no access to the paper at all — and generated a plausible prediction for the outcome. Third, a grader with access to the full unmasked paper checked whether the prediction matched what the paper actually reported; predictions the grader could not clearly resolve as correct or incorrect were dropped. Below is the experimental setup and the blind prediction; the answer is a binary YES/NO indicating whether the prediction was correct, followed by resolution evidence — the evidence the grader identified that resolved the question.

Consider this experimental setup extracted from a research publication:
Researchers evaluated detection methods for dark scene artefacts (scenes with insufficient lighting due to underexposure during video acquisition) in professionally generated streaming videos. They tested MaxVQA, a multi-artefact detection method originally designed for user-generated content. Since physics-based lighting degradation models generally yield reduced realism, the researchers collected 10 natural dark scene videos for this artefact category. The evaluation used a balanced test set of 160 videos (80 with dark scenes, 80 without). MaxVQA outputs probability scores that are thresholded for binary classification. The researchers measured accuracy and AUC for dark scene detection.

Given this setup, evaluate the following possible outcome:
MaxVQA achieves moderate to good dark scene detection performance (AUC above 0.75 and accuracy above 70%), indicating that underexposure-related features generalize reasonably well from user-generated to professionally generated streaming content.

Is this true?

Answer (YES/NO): YES